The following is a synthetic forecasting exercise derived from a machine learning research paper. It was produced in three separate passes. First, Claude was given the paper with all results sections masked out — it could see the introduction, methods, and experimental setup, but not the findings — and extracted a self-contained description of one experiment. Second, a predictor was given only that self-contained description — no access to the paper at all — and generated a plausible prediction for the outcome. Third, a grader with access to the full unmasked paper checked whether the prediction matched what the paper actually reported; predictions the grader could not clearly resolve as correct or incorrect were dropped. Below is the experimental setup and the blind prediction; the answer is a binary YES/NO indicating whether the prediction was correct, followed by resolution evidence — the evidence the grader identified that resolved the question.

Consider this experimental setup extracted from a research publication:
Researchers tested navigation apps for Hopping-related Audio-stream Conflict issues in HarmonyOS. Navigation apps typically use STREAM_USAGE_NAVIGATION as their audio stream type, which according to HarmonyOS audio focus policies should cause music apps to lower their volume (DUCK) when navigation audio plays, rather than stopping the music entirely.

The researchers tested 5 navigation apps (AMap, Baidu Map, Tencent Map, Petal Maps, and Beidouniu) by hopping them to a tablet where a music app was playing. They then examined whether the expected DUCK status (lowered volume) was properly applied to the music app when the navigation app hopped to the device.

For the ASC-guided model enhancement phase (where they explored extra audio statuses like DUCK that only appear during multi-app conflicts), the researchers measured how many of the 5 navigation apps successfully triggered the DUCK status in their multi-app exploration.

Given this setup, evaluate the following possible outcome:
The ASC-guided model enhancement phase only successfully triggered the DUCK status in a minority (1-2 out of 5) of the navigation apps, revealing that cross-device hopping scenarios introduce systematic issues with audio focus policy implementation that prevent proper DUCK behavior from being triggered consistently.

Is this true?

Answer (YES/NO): NO